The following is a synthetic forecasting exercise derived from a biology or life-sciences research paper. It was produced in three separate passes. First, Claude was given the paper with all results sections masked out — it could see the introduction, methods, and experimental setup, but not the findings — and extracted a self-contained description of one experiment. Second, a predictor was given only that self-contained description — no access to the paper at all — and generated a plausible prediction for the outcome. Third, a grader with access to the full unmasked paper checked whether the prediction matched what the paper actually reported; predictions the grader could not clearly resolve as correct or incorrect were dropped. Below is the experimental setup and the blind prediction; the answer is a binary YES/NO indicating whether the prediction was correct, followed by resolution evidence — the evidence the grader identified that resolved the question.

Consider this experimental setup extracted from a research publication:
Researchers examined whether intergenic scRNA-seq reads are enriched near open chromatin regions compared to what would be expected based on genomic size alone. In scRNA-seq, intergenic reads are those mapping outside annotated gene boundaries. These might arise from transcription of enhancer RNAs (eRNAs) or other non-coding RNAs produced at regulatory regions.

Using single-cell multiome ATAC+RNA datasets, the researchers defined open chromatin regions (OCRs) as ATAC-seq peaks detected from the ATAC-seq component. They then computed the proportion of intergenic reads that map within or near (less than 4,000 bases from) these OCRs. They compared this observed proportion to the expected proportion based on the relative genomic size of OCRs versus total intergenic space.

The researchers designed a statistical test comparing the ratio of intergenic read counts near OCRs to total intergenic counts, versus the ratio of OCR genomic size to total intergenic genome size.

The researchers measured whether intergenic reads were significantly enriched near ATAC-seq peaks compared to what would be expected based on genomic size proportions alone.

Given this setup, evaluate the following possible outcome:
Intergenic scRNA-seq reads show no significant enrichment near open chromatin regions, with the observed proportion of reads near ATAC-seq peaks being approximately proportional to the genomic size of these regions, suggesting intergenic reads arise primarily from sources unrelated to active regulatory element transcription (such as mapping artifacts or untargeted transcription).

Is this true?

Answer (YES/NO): NO